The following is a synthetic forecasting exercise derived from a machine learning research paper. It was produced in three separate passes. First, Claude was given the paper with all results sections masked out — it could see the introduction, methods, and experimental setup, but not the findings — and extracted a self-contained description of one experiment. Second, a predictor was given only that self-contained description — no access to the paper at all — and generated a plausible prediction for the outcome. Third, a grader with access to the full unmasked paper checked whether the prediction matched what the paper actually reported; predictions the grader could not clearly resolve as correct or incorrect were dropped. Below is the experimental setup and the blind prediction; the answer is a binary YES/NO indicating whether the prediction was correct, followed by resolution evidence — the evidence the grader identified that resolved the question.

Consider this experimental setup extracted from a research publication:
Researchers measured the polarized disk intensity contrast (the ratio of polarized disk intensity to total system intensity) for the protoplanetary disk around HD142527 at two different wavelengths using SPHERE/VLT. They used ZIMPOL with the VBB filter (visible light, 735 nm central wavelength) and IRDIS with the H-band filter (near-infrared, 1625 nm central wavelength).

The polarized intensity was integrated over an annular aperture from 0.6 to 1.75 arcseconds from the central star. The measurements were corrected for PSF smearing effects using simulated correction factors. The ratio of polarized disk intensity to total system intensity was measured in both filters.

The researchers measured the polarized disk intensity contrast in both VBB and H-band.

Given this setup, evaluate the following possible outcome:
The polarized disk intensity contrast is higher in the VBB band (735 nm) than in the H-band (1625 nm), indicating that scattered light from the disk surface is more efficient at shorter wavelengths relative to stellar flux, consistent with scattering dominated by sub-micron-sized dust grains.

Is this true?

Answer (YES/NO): NO